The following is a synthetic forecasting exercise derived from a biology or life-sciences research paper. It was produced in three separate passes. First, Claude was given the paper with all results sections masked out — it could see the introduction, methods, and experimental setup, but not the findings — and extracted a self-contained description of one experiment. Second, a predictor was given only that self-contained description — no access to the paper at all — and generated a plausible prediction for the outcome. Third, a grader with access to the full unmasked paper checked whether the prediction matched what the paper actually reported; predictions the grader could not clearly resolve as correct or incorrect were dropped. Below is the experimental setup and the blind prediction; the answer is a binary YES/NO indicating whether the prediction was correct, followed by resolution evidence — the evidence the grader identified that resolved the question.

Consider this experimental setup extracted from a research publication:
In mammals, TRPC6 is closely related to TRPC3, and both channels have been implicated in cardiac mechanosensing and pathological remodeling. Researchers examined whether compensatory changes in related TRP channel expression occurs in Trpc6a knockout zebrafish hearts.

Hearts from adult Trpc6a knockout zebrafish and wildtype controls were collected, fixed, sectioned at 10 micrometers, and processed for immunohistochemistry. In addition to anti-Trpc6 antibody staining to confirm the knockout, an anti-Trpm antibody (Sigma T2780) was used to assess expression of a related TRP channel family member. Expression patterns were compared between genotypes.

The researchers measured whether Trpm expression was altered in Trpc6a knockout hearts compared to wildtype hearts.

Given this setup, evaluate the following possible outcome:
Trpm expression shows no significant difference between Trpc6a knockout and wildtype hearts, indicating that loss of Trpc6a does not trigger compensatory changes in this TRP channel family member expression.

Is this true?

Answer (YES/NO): YES